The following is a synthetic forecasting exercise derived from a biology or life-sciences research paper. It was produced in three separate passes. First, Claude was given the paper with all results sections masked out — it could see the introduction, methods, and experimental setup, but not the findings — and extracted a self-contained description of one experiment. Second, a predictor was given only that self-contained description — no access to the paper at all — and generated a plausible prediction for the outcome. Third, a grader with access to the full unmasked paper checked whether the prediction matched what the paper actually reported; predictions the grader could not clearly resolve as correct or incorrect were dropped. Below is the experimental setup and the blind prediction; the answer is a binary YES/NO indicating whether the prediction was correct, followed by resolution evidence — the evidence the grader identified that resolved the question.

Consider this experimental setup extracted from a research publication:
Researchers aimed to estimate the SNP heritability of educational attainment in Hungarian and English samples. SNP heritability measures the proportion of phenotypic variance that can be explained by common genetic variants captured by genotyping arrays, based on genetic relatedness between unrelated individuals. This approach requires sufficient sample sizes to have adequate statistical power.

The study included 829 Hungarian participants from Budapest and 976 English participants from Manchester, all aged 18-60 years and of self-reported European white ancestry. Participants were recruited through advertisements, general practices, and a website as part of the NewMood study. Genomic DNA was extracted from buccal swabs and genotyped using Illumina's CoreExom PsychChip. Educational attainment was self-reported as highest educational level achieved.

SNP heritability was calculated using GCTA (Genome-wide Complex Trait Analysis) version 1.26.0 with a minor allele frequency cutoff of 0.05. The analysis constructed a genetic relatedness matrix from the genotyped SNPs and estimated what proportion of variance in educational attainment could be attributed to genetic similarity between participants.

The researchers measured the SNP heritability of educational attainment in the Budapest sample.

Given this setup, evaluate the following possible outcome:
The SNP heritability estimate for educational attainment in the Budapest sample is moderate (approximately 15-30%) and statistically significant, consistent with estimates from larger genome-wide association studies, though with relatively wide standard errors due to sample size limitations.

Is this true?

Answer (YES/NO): NO